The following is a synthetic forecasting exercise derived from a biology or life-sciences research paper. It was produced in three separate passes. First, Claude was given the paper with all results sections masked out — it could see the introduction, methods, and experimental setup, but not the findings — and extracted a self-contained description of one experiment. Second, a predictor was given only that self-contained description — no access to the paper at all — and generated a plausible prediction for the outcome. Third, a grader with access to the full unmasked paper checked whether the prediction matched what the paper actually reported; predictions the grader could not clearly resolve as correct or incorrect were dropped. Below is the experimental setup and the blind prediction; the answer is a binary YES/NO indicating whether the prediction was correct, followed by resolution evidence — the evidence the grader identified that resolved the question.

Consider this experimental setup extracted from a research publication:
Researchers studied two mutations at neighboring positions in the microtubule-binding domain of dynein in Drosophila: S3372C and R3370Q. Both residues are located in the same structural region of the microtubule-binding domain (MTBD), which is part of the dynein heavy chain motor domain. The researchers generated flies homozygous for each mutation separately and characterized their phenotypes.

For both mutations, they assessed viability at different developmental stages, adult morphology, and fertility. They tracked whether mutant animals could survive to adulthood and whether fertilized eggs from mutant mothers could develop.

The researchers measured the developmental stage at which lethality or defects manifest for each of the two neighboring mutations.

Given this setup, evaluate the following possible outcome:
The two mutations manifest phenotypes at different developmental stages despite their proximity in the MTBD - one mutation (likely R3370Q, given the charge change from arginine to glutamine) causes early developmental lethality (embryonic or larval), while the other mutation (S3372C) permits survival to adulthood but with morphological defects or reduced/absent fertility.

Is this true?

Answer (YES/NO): YES